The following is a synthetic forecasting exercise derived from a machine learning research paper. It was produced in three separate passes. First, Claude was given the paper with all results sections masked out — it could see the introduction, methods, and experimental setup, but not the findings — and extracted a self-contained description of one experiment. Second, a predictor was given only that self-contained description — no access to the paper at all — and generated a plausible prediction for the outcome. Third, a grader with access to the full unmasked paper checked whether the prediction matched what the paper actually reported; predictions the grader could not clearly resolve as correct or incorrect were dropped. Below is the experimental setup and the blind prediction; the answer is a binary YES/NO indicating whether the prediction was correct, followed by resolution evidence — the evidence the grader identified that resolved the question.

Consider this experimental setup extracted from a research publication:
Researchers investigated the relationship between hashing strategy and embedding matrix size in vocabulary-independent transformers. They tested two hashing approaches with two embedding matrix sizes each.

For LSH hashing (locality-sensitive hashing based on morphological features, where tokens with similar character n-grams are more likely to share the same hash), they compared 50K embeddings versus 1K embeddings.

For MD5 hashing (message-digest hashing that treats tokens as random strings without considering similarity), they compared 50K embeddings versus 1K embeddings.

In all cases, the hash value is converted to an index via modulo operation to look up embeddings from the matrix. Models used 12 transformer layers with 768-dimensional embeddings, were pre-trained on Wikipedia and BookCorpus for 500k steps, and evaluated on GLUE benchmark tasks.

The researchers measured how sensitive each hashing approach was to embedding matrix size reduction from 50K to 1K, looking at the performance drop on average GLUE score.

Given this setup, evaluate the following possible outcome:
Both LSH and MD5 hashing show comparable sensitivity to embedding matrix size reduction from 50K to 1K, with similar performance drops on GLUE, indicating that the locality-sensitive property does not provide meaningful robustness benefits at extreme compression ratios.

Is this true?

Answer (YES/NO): YES